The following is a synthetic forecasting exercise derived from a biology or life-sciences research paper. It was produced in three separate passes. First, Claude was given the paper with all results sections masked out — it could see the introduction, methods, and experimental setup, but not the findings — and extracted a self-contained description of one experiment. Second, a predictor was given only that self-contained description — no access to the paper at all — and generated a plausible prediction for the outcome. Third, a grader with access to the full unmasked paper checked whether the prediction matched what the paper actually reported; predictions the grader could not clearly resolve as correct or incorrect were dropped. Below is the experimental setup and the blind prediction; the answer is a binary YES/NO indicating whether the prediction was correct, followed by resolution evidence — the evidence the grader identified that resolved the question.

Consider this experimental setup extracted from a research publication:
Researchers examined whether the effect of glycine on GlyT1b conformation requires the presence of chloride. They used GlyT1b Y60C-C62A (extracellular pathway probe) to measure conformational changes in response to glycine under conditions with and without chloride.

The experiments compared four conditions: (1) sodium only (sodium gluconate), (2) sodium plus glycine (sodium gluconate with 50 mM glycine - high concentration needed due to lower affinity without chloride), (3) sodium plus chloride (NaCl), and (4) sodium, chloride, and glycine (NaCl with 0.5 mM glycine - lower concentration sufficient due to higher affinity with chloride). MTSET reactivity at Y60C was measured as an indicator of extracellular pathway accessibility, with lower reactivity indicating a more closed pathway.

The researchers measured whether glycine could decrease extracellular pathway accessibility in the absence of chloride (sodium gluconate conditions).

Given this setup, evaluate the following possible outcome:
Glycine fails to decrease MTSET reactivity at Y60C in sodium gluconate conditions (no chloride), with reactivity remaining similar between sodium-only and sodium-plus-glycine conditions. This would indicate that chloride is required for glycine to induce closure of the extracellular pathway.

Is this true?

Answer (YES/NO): NO